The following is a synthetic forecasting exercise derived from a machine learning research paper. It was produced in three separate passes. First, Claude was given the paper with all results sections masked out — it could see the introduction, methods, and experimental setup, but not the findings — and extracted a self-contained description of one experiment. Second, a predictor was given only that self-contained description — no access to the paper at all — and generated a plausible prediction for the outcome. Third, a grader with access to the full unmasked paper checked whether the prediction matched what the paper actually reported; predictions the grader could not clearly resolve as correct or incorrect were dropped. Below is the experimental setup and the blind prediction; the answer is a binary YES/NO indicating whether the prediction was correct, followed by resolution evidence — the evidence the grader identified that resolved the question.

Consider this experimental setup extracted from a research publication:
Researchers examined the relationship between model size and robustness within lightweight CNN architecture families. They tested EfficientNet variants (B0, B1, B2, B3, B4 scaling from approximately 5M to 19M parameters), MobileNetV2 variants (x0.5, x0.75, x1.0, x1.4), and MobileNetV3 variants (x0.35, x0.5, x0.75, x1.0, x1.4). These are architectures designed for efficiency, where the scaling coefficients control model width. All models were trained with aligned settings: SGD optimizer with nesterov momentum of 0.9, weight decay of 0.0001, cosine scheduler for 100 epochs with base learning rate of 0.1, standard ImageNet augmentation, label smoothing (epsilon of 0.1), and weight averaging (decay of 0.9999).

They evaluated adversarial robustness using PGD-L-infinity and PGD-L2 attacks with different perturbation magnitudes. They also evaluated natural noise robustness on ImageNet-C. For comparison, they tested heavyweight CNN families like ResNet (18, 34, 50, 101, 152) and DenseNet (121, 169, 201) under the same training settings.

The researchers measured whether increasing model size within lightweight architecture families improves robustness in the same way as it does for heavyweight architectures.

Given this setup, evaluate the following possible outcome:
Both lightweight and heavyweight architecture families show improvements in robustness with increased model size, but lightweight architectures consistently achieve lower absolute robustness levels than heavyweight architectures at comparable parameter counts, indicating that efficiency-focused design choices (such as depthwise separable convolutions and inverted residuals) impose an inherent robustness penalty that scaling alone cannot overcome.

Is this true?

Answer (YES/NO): NO